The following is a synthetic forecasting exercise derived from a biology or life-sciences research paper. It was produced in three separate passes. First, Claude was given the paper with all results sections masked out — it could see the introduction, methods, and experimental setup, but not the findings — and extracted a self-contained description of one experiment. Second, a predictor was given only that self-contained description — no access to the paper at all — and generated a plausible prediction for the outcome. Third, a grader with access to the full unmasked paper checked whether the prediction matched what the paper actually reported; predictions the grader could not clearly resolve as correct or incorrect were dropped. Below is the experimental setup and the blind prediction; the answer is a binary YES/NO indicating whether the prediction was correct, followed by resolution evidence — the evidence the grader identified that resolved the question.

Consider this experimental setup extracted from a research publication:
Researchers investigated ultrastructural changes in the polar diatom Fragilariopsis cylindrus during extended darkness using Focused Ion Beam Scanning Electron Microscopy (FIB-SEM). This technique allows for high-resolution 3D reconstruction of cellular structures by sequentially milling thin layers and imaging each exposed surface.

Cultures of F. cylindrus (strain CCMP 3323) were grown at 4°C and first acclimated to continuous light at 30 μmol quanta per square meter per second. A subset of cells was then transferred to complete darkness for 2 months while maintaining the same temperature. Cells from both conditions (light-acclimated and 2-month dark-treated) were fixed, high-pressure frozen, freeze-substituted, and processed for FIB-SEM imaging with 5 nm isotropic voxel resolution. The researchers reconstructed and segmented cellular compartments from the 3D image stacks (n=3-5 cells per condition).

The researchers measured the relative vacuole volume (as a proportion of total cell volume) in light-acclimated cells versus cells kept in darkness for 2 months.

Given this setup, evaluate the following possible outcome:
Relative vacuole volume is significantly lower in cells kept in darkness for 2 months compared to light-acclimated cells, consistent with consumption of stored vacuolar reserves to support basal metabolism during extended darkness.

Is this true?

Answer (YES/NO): NO